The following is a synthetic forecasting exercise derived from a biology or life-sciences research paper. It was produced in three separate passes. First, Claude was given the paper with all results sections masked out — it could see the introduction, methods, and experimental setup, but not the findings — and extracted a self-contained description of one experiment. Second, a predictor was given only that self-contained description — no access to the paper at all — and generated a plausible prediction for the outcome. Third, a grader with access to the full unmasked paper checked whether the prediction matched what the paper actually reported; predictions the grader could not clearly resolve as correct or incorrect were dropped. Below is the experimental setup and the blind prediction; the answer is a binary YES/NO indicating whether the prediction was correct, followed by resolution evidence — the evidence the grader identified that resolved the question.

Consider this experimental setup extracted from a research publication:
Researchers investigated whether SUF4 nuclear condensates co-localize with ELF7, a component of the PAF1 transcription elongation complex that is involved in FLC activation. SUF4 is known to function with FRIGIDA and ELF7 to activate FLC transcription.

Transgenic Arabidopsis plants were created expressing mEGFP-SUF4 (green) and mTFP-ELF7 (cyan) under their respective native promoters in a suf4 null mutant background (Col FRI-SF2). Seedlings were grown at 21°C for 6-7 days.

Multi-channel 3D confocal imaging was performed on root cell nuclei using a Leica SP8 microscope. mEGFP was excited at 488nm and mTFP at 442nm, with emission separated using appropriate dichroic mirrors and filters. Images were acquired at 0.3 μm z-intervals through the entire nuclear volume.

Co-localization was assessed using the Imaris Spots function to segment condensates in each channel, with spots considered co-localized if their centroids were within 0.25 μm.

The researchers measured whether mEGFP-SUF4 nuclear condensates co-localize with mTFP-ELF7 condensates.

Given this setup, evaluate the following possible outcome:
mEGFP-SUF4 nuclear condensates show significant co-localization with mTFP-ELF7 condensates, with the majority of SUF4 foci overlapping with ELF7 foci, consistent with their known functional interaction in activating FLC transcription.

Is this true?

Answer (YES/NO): NO